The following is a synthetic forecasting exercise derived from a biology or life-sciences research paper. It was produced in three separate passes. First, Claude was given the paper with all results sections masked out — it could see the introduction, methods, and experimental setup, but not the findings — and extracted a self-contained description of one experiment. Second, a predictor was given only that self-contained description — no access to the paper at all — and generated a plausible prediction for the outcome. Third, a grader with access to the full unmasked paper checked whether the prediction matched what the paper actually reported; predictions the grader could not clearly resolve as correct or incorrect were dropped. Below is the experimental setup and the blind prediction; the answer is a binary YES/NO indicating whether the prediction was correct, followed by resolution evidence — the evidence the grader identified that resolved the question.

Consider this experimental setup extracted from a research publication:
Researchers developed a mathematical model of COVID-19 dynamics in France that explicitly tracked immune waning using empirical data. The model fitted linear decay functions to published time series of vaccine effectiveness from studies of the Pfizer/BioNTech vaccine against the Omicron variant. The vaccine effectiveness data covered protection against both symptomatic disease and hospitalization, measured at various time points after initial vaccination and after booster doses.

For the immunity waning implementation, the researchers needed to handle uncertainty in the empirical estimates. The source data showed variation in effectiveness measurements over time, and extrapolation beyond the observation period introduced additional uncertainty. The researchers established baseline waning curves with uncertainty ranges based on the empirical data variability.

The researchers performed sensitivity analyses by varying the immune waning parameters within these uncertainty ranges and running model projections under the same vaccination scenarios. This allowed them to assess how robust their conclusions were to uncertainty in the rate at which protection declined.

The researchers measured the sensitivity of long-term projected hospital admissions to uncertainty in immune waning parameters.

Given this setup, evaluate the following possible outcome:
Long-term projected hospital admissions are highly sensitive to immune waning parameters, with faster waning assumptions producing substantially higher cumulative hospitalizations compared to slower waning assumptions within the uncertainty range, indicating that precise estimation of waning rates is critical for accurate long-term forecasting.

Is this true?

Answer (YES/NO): NO